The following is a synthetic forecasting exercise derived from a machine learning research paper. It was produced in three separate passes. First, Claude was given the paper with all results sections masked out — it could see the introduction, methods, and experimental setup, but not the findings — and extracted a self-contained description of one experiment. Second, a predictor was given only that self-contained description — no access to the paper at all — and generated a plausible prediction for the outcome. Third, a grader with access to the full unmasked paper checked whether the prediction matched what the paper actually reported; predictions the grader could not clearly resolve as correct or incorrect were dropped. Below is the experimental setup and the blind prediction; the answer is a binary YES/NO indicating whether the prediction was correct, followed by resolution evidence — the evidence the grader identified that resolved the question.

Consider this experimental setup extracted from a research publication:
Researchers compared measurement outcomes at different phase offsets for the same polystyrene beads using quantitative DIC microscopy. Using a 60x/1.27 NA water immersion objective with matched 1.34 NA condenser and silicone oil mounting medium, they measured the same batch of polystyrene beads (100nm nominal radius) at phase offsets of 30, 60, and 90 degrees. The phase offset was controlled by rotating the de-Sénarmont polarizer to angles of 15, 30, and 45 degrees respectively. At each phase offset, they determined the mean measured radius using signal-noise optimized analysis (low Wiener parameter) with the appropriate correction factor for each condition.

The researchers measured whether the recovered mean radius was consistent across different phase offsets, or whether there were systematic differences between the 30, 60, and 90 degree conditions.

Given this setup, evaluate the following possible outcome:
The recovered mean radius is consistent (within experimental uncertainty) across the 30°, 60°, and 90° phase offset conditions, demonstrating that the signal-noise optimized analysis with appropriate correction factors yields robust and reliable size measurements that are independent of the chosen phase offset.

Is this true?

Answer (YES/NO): YES